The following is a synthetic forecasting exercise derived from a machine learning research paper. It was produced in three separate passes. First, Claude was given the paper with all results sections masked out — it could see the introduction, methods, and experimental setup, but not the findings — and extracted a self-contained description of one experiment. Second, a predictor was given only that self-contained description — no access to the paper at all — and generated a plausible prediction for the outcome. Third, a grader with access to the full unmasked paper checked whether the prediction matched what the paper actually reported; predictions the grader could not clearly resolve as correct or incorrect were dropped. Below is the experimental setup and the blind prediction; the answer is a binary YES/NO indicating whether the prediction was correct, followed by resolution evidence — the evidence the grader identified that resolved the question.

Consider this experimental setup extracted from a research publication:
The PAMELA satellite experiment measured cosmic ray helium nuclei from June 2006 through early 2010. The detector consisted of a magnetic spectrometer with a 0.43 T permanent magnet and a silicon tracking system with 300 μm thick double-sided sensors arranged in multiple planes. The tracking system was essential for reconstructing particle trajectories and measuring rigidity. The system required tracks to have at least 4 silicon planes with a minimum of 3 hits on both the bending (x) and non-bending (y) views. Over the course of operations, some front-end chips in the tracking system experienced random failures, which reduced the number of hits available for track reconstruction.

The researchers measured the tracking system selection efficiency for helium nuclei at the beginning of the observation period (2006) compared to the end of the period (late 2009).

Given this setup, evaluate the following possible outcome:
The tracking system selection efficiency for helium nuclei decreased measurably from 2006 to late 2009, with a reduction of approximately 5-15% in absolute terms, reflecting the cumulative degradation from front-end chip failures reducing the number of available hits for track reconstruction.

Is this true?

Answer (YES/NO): NO